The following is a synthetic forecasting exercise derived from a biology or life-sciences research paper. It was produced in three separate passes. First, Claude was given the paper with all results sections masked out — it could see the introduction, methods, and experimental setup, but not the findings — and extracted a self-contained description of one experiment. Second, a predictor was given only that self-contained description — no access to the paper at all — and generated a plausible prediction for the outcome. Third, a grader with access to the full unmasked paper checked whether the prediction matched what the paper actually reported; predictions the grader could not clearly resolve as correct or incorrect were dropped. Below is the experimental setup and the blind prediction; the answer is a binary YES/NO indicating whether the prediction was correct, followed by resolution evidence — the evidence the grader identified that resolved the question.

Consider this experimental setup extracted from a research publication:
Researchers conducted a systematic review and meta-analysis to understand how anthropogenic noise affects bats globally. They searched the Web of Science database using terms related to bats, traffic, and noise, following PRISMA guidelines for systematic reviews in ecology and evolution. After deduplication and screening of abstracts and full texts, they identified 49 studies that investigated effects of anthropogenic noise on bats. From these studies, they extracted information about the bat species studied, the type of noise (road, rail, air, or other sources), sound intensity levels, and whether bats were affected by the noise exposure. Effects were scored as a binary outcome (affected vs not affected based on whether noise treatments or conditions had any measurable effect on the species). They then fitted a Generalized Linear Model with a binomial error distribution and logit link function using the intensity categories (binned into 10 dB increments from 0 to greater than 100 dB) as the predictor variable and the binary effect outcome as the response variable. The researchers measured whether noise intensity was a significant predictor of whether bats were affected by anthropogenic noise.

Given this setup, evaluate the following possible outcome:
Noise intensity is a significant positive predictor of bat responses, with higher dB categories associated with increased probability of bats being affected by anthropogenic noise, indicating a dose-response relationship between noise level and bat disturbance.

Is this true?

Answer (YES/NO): YES